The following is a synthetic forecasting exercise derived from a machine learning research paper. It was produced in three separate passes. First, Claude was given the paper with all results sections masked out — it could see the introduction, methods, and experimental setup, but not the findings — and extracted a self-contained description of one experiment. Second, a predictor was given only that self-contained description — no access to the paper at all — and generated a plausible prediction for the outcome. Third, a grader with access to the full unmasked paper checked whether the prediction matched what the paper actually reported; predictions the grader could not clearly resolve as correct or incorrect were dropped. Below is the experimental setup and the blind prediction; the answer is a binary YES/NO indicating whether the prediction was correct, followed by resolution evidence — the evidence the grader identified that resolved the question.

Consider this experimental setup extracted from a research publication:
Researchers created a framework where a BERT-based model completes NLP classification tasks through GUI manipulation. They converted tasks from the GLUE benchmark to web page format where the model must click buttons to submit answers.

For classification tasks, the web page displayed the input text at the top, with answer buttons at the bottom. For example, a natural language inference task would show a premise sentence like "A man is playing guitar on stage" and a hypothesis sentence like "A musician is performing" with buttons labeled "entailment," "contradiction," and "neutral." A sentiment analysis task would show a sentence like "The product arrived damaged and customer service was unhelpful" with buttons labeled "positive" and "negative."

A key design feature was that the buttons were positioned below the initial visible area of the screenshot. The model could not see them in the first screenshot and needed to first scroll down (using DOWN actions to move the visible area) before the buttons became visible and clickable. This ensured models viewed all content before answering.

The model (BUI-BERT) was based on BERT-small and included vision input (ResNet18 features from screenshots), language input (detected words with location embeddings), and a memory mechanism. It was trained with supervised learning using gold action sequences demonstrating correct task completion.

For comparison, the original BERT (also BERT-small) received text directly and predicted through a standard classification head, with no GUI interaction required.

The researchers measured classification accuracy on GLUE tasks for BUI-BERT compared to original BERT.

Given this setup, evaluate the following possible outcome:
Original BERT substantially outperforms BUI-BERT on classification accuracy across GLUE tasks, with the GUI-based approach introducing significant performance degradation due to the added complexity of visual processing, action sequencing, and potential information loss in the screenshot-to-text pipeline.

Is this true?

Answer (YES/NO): NO